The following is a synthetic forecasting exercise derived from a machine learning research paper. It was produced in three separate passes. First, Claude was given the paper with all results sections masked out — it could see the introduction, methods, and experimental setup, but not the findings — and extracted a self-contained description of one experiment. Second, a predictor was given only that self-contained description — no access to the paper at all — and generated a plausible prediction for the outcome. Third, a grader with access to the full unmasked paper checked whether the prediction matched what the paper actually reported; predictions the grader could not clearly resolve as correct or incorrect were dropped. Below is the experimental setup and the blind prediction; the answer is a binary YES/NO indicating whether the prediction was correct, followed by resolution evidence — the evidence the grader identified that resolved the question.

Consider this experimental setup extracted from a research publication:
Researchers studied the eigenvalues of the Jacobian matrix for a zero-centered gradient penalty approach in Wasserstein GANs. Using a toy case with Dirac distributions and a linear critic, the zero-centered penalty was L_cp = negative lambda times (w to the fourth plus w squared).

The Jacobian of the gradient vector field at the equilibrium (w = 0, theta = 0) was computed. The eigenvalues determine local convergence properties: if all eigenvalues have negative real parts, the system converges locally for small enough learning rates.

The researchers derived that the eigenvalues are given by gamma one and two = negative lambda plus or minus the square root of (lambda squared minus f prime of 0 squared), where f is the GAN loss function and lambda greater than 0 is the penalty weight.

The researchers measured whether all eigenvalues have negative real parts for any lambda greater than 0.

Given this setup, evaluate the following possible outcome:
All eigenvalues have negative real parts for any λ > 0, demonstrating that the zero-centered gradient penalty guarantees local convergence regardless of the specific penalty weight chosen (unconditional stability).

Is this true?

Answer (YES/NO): YES